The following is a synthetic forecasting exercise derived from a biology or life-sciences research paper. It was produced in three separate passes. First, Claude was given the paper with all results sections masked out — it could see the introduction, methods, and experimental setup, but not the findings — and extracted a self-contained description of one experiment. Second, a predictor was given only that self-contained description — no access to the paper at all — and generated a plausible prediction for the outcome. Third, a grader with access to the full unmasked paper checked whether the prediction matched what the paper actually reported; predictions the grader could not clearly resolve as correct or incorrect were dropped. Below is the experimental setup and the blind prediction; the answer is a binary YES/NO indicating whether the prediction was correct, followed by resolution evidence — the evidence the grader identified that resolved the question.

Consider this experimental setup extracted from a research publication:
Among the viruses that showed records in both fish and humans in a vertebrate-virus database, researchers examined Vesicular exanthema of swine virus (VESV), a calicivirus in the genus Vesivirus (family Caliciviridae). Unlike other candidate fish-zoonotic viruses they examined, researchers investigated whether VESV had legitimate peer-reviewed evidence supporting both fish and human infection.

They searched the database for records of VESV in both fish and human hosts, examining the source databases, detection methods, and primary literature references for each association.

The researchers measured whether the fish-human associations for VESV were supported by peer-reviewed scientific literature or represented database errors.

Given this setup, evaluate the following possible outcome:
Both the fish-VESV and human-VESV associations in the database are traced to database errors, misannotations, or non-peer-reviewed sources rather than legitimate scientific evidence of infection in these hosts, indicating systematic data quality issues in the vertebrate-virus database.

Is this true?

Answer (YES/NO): NO